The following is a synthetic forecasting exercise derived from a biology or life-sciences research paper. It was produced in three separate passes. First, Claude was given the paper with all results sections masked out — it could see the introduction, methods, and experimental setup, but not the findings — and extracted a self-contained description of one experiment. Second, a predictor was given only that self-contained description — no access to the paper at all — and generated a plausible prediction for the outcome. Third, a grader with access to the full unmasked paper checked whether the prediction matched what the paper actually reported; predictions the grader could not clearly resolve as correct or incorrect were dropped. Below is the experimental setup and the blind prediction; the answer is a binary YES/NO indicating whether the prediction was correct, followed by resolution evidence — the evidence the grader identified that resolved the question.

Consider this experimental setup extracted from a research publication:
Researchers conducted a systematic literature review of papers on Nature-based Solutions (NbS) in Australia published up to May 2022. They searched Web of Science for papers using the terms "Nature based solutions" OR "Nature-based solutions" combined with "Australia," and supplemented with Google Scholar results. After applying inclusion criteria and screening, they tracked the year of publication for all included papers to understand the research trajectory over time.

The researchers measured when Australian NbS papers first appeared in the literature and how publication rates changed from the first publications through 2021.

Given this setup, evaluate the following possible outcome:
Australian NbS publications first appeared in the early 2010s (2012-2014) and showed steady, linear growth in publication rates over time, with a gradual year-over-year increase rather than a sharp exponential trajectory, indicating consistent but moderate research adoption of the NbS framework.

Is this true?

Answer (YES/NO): NO